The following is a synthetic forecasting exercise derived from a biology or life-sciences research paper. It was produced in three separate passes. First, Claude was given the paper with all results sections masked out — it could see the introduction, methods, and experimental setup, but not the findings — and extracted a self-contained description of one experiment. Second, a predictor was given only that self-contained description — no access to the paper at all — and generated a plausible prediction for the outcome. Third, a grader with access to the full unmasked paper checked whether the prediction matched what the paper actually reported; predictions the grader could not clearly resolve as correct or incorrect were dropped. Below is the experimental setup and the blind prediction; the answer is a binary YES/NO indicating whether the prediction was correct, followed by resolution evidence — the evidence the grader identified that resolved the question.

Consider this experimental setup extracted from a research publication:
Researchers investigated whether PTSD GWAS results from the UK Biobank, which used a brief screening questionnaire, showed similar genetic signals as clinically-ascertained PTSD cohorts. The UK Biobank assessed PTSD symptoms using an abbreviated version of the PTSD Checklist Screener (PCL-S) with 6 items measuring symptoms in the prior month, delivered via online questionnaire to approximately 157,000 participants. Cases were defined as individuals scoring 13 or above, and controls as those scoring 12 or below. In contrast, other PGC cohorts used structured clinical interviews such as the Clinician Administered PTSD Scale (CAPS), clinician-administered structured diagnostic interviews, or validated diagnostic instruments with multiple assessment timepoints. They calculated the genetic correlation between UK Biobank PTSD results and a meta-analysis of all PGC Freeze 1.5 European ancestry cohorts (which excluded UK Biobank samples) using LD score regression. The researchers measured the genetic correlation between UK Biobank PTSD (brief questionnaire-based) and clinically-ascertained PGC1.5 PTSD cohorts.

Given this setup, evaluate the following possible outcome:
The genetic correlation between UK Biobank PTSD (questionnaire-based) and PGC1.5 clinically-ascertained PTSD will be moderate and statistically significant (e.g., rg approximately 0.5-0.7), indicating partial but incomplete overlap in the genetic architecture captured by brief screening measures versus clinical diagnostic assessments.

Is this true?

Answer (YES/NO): NO